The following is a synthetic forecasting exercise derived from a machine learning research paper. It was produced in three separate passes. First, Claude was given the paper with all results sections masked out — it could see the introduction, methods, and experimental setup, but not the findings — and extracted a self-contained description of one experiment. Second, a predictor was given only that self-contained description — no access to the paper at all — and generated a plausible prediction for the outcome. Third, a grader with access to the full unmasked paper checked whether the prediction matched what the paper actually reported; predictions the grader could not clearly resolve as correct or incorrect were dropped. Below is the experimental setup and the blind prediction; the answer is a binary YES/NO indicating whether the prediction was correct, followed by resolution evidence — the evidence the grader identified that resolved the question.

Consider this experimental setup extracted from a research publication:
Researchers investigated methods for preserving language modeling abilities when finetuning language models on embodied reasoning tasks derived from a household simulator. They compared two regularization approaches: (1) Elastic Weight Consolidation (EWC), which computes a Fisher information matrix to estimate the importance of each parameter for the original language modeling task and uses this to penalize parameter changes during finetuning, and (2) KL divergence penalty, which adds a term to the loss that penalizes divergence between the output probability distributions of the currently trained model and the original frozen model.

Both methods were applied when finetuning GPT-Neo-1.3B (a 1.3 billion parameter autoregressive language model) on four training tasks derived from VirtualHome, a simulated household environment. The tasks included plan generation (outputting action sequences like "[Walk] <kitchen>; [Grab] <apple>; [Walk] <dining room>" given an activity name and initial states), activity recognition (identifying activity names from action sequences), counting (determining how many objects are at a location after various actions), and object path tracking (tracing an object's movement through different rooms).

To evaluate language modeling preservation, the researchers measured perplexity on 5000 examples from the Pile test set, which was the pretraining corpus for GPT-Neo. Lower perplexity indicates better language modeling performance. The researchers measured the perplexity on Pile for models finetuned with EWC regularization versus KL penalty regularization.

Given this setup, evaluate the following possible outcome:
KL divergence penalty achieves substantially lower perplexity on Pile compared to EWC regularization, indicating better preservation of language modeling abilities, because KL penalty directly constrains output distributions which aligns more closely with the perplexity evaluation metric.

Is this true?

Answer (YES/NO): NO